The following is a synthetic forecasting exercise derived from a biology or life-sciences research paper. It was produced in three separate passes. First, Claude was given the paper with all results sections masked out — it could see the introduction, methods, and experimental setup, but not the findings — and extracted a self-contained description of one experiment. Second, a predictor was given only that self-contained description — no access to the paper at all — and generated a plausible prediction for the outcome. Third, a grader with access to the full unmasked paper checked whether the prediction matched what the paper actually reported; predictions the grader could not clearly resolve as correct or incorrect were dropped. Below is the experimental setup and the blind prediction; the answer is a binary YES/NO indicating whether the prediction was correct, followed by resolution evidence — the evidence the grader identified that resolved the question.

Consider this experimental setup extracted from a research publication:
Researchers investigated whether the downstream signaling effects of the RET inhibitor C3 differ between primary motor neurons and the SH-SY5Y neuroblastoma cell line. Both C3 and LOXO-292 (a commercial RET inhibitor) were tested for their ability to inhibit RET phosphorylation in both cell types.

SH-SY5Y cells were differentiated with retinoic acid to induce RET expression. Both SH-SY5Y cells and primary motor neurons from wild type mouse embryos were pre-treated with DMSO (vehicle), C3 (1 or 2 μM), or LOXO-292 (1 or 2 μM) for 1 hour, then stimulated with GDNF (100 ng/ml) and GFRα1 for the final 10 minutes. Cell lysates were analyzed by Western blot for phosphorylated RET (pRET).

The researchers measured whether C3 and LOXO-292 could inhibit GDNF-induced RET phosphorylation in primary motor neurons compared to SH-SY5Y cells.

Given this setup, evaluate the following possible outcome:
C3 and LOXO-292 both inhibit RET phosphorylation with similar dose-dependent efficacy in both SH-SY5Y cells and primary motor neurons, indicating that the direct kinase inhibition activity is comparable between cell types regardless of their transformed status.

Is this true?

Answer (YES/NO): NO